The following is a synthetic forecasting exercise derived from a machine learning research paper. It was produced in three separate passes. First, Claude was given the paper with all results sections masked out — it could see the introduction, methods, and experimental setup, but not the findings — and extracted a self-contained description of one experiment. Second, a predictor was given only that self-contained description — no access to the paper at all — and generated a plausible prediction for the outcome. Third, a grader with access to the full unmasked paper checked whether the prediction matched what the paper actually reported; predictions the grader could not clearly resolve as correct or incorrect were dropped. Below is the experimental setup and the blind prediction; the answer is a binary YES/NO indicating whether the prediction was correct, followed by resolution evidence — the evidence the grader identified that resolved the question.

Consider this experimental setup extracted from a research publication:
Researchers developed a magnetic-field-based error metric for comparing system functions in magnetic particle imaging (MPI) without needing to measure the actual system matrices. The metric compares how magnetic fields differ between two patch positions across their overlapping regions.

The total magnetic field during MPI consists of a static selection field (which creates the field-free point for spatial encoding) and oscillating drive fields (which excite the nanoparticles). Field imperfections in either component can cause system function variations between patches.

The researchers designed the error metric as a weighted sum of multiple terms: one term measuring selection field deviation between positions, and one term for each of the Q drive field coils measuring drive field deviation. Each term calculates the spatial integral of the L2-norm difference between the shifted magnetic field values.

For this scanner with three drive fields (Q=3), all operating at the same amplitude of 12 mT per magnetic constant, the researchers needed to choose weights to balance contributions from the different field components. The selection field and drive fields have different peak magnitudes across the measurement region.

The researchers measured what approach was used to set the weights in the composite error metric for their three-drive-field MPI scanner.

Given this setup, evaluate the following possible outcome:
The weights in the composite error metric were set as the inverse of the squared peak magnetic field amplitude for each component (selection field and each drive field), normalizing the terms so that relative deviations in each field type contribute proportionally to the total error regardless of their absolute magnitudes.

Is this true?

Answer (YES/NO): NO